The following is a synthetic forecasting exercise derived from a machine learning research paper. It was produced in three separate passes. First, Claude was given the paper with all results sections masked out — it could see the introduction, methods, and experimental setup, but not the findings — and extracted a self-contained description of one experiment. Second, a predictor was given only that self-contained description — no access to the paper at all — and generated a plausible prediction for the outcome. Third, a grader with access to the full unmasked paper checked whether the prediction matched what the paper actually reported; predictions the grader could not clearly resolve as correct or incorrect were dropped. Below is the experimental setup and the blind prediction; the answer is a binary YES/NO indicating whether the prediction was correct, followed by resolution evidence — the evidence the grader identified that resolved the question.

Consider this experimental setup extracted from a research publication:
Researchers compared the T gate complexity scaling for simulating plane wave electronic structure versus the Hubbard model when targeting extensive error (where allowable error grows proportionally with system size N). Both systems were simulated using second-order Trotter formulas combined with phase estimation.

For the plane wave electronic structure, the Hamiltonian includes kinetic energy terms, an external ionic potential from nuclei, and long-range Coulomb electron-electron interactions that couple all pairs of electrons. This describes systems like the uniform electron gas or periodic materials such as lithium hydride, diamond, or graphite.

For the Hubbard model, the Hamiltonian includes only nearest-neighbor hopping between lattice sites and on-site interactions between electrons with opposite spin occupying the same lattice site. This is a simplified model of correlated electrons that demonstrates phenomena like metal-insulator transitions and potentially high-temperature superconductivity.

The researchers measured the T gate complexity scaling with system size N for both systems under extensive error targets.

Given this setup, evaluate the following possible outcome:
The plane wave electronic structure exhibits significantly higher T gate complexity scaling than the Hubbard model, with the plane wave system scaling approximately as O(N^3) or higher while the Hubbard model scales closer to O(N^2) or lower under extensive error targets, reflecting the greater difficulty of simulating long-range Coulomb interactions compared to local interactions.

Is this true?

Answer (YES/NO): NO